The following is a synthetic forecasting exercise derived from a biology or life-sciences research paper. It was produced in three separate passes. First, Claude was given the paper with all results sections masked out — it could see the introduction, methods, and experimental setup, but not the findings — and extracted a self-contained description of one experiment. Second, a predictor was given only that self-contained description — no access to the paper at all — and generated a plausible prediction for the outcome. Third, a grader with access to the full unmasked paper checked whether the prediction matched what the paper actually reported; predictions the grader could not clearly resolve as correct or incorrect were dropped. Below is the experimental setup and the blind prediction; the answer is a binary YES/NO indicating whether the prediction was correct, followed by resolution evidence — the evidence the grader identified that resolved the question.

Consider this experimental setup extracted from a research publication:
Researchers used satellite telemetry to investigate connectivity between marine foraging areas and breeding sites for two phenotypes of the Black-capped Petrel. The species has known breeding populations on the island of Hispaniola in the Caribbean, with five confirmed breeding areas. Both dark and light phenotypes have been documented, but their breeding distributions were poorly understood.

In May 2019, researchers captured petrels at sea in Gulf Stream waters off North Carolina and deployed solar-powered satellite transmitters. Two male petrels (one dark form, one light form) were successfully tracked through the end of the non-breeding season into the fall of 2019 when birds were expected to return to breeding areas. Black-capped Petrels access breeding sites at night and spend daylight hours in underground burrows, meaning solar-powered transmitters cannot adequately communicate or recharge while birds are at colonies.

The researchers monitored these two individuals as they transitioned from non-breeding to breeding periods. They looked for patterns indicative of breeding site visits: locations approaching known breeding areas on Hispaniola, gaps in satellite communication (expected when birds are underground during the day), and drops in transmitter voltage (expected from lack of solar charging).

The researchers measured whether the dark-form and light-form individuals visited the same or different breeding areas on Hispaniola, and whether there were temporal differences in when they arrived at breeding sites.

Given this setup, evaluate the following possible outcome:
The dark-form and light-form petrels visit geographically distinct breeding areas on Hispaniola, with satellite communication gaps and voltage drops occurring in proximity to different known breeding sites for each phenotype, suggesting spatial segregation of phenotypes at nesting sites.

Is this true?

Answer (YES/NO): NO